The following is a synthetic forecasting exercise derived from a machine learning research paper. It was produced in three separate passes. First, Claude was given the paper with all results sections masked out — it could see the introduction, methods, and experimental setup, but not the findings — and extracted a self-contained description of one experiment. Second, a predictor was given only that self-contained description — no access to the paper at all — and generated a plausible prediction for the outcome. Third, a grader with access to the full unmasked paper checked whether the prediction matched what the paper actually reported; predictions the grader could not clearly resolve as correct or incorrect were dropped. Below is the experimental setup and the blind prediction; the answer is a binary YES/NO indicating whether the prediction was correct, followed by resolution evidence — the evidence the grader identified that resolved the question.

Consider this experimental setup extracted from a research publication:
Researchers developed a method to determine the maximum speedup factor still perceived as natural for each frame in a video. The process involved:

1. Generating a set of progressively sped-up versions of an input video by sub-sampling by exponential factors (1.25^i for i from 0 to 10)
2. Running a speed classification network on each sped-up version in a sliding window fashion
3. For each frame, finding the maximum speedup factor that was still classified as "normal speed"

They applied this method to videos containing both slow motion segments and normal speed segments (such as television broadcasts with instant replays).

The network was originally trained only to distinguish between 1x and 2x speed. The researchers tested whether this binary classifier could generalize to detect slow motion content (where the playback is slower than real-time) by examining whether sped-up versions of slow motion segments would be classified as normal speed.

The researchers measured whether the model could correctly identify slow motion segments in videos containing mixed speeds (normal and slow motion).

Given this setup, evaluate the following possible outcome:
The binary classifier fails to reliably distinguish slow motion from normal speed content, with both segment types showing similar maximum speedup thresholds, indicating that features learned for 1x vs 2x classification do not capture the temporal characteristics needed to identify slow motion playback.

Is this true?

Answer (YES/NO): NO